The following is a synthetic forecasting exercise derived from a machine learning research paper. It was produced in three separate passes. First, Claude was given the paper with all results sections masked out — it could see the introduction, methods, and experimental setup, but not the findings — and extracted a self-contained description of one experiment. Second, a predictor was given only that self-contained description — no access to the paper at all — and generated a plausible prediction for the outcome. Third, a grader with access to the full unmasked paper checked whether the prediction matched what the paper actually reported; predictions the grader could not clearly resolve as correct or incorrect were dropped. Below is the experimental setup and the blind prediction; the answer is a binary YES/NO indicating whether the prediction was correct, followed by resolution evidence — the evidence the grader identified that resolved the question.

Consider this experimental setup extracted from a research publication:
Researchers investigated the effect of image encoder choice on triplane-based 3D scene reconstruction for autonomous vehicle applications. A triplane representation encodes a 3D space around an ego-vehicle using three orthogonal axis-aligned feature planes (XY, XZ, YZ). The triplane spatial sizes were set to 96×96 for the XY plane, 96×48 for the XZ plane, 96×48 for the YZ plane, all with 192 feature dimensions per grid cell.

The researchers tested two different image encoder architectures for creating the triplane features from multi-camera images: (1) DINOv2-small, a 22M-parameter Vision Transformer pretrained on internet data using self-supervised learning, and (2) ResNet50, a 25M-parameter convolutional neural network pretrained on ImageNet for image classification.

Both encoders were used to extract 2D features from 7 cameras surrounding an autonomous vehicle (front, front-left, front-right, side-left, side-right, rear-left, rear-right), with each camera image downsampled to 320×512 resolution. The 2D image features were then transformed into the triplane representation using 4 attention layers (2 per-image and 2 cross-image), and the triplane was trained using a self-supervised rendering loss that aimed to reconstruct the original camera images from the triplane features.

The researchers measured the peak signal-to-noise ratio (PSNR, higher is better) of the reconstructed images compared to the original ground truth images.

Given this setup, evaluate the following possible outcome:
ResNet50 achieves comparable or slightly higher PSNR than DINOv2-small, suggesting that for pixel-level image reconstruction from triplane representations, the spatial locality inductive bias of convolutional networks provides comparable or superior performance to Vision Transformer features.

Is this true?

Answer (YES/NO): YES